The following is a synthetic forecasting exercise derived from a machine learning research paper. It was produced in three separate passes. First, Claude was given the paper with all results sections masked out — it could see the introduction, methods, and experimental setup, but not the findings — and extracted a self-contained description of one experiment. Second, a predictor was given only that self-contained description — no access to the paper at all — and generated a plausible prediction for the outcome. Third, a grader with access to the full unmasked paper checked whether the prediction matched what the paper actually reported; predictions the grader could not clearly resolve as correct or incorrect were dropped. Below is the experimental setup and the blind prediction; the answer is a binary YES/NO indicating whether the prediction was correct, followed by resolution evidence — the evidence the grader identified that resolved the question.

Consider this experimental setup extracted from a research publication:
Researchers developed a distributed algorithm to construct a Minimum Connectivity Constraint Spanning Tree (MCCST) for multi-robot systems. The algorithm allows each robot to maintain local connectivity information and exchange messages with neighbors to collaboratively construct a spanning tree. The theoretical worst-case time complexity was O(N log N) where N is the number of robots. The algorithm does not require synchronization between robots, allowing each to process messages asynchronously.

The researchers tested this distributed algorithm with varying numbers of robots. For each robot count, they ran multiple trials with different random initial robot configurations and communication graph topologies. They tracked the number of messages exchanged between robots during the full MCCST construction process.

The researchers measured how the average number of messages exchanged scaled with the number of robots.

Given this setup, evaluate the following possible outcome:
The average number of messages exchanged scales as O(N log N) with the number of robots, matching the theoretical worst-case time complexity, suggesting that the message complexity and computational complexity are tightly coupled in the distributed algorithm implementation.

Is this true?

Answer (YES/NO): NO